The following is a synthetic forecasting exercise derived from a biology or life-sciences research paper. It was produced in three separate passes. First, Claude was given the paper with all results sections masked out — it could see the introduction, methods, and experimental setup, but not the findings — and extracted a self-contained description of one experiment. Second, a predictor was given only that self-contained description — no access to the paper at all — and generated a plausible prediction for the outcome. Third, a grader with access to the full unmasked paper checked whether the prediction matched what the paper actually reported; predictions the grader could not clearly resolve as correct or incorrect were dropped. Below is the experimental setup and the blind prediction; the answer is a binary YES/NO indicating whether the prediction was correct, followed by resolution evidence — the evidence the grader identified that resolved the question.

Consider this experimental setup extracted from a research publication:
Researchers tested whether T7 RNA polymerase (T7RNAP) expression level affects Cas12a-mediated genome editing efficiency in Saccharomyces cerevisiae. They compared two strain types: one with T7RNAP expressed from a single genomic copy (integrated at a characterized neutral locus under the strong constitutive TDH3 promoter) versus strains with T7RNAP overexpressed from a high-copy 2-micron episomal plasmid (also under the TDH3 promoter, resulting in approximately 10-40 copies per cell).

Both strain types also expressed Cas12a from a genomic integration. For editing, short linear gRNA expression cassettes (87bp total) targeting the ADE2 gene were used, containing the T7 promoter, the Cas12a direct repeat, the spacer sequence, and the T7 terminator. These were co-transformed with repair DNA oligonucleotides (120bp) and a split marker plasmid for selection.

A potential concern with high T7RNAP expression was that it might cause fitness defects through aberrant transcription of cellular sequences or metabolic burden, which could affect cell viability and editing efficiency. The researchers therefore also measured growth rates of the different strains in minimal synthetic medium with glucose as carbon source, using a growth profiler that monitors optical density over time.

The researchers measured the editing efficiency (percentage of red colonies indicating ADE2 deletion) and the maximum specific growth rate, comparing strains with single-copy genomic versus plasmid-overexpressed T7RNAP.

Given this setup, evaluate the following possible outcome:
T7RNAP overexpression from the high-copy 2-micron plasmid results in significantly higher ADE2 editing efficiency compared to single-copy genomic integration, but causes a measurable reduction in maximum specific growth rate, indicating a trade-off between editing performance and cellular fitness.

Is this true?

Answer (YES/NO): YES